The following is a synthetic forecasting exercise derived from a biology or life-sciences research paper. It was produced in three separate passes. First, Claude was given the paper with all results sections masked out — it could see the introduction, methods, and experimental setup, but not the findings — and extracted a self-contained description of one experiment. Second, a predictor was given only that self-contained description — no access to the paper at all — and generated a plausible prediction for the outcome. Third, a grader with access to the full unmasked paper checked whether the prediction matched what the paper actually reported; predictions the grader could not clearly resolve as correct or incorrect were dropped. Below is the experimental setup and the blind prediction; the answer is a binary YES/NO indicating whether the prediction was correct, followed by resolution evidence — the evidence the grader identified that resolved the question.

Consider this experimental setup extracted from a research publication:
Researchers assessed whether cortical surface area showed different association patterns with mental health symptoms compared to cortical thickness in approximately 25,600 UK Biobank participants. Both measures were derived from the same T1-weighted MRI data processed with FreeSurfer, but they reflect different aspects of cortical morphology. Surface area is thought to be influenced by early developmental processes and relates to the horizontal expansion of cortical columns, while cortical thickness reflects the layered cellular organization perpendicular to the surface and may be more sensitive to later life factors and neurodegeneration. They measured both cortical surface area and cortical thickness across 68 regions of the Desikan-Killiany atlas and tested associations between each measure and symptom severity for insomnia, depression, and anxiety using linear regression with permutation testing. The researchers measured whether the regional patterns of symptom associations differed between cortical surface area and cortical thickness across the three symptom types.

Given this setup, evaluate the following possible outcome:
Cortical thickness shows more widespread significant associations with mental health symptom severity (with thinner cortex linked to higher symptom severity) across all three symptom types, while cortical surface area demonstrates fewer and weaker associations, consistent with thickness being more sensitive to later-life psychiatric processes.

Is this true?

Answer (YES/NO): NO